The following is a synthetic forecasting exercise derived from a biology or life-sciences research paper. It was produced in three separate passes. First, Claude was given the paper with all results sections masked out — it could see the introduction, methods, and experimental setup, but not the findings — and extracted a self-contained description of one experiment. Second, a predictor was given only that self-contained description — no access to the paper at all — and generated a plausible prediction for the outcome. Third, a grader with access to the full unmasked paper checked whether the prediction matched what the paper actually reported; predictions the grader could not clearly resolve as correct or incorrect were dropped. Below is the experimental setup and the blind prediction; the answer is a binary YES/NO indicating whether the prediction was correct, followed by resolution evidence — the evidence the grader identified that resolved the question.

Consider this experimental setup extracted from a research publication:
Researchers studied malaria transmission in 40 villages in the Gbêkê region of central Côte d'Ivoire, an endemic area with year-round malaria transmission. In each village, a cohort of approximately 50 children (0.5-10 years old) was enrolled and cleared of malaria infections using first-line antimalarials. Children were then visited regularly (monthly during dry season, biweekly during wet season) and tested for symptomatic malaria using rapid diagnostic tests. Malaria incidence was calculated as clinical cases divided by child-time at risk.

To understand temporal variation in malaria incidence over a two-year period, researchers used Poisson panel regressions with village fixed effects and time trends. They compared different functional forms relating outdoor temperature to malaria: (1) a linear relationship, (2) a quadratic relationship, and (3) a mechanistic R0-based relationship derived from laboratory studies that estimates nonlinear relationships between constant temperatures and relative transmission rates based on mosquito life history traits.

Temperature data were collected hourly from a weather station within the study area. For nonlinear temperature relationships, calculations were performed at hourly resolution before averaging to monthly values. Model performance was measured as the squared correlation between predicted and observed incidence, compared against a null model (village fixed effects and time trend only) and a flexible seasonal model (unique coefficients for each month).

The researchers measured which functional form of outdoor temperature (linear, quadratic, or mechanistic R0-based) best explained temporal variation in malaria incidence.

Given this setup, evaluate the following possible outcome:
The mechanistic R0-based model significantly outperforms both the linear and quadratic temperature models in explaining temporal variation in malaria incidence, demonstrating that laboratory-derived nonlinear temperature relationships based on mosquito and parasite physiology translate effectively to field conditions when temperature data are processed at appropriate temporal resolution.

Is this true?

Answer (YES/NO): NO